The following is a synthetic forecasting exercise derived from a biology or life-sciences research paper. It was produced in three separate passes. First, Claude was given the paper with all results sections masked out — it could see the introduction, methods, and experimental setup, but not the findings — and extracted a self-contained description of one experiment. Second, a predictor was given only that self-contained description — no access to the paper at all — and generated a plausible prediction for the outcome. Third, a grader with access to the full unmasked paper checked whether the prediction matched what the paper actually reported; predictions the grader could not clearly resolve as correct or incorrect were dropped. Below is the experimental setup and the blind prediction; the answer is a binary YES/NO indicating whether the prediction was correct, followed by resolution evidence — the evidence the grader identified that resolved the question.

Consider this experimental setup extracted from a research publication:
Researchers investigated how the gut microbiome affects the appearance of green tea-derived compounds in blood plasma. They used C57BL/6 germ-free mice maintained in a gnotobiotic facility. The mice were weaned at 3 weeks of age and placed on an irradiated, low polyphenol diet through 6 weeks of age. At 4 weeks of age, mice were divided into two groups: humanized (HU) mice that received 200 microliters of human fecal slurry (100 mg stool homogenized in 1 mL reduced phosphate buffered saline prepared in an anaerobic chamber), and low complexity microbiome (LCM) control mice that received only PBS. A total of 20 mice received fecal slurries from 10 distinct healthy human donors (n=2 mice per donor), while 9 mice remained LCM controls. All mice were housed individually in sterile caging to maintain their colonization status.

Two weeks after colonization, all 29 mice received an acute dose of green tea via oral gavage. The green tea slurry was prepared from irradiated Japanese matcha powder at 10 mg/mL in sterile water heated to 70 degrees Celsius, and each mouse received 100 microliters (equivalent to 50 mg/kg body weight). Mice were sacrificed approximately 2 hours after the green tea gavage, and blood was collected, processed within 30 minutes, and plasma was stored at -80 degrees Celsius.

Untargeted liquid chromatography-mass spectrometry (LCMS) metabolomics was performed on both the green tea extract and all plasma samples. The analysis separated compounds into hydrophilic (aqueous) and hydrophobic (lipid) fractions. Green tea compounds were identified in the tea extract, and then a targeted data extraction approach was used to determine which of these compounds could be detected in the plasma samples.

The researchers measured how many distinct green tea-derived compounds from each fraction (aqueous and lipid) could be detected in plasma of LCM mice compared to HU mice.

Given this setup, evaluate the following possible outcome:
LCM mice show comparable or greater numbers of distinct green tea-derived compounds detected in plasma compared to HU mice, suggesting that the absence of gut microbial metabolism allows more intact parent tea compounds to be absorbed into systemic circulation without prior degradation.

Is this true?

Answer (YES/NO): YES